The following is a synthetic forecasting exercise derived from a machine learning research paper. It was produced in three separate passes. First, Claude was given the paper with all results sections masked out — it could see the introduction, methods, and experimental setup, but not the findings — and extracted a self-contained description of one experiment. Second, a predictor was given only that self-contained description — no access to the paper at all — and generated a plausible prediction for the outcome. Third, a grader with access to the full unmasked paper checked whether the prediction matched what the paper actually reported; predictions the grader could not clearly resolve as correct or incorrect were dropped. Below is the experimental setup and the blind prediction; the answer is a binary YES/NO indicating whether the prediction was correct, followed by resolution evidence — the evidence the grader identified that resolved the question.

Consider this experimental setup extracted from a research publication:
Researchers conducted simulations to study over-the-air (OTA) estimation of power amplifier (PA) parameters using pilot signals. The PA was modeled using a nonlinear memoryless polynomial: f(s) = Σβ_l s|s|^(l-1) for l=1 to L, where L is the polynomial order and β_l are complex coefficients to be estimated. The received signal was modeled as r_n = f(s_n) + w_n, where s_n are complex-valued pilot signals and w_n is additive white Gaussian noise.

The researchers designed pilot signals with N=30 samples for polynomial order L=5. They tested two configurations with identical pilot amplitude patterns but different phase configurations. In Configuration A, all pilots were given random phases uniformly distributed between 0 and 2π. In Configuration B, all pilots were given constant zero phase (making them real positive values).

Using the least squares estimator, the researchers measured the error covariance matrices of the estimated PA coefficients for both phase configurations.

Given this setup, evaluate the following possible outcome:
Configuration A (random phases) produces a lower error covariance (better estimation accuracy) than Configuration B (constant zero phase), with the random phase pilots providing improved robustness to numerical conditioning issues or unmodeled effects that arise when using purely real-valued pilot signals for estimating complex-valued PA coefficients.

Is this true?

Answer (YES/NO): NO